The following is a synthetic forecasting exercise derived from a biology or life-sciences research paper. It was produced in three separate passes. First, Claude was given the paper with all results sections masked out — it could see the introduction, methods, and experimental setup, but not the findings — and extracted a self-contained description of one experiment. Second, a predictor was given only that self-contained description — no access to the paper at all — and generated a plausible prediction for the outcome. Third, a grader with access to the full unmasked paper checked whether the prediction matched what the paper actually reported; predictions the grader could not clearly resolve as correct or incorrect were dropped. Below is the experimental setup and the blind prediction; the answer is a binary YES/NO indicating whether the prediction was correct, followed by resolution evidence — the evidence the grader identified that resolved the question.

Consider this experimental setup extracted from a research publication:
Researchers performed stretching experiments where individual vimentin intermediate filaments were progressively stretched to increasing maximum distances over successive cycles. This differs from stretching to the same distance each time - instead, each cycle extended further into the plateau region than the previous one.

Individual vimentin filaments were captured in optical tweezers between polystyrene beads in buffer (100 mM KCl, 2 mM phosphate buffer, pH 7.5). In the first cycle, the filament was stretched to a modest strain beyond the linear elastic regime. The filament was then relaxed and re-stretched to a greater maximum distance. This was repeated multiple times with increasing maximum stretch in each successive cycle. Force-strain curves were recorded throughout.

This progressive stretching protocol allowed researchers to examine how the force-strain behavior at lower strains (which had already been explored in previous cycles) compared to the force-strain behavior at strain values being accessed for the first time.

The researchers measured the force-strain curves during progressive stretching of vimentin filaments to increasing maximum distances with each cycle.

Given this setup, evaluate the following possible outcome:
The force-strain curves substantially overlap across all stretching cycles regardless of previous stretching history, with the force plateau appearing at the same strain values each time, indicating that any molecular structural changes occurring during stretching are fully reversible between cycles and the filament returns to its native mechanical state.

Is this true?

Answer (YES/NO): NO